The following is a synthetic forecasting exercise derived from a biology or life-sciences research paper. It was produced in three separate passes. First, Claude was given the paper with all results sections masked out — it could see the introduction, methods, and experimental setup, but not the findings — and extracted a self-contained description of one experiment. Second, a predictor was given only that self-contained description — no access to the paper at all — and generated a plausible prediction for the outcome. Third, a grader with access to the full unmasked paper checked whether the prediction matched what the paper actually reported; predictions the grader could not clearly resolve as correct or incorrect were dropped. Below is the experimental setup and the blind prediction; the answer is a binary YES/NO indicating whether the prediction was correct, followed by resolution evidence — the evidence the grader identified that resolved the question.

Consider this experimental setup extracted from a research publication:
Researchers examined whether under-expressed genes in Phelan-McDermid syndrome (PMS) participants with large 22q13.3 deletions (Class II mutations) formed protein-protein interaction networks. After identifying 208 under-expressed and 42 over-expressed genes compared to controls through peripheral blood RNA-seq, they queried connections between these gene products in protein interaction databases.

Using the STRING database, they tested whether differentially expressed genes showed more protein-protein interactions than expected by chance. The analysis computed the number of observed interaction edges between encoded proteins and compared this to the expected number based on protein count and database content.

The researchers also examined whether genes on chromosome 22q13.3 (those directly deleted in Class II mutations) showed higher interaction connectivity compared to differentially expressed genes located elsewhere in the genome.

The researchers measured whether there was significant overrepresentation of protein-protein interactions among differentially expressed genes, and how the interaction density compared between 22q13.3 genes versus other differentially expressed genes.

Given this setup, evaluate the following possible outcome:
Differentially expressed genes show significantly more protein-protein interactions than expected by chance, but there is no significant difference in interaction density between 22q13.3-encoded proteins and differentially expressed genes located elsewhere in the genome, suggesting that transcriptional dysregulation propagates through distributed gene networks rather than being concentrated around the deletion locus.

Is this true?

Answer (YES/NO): NO